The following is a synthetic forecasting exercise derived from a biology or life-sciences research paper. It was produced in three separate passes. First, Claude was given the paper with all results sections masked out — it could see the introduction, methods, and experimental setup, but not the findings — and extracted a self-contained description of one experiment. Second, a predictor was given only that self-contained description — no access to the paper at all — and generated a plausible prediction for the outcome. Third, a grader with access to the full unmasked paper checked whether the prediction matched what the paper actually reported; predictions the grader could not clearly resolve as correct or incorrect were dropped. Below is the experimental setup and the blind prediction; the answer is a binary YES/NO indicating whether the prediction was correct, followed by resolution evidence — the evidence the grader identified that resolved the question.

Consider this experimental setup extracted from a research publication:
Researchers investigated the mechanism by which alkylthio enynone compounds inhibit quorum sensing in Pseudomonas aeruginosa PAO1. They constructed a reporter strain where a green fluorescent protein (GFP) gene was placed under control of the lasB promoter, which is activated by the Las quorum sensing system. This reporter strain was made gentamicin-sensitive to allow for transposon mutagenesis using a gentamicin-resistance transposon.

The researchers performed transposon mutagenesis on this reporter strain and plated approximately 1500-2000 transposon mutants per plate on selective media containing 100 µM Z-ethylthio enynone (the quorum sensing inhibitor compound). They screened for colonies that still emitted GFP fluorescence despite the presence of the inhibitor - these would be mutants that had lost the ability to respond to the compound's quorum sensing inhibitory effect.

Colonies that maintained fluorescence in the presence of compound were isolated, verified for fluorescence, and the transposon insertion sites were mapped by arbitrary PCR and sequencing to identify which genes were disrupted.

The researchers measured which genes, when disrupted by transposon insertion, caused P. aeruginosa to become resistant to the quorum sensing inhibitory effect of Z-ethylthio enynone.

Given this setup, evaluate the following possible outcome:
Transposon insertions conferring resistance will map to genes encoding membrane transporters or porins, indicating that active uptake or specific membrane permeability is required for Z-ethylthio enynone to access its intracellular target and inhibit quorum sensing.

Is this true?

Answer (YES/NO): NO